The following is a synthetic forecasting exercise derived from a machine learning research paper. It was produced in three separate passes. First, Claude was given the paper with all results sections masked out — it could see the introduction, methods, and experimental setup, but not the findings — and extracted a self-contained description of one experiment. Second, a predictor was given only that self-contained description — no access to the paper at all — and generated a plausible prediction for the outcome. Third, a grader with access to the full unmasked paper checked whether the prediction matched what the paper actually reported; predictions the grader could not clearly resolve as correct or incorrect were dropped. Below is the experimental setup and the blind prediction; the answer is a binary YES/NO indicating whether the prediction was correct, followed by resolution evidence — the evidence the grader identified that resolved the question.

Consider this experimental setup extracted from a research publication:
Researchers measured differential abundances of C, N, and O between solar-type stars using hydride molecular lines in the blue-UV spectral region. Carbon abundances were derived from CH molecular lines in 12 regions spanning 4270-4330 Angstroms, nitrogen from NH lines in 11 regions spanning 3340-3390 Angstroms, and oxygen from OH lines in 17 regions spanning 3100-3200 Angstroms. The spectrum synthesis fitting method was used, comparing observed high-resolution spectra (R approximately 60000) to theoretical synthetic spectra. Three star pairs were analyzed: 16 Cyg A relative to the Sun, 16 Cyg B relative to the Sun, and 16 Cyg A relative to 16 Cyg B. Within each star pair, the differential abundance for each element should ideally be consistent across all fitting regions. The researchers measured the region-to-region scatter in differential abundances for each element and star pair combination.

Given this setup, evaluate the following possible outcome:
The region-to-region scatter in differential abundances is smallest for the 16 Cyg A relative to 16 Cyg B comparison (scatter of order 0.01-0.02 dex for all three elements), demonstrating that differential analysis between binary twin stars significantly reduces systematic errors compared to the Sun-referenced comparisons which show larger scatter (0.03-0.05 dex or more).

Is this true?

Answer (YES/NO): NO